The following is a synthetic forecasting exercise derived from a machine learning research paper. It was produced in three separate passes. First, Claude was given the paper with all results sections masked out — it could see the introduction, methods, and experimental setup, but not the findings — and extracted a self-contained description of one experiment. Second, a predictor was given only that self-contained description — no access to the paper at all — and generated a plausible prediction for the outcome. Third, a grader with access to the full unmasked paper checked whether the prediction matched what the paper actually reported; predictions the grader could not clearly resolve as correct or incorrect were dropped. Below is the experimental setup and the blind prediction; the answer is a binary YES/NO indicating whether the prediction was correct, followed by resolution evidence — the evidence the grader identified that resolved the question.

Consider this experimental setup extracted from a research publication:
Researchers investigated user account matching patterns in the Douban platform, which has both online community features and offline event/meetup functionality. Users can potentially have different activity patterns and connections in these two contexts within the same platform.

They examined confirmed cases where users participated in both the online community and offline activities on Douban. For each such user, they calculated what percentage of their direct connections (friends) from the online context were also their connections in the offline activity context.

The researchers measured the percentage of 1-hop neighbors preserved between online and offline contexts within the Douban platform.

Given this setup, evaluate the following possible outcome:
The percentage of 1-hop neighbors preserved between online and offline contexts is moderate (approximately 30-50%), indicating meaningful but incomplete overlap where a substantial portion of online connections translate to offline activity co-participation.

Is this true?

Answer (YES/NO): NO